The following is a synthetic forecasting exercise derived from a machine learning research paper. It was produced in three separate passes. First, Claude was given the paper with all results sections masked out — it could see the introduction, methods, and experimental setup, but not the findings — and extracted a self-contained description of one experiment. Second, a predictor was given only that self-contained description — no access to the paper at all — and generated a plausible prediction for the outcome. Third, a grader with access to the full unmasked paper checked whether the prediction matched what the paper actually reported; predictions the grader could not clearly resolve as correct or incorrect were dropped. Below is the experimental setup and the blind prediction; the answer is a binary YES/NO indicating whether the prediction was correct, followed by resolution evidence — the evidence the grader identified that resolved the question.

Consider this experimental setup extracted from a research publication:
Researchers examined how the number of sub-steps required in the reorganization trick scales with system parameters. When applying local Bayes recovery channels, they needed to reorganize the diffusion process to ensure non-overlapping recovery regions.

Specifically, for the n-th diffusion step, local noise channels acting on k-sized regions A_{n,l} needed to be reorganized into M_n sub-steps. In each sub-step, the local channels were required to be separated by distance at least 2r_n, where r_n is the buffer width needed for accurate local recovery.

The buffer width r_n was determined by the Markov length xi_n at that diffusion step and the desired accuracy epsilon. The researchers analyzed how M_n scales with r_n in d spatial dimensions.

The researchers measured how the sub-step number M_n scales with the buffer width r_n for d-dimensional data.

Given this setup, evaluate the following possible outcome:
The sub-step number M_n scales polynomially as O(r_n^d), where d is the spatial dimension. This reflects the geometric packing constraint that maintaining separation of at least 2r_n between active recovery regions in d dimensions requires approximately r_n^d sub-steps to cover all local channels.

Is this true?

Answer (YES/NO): YES